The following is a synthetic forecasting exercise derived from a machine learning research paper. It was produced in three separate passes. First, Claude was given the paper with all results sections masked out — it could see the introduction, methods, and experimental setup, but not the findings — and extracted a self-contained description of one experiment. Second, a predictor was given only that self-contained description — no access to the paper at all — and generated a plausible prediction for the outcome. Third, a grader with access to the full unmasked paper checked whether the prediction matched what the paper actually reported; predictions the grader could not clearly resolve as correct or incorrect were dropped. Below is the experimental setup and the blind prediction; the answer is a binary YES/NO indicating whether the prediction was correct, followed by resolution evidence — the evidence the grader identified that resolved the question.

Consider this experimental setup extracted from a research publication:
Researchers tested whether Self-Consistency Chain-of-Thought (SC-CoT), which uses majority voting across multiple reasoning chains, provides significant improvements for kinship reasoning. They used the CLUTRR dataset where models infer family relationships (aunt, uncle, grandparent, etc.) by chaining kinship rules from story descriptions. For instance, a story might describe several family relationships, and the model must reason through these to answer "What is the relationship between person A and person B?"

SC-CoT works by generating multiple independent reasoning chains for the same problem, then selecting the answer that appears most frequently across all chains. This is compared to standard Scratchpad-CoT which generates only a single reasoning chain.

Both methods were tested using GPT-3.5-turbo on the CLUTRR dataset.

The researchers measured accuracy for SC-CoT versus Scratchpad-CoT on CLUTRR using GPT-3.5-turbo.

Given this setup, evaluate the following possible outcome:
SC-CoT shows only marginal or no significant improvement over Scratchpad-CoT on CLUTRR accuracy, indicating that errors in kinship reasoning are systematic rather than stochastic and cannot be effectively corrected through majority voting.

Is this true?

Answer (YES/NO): YES